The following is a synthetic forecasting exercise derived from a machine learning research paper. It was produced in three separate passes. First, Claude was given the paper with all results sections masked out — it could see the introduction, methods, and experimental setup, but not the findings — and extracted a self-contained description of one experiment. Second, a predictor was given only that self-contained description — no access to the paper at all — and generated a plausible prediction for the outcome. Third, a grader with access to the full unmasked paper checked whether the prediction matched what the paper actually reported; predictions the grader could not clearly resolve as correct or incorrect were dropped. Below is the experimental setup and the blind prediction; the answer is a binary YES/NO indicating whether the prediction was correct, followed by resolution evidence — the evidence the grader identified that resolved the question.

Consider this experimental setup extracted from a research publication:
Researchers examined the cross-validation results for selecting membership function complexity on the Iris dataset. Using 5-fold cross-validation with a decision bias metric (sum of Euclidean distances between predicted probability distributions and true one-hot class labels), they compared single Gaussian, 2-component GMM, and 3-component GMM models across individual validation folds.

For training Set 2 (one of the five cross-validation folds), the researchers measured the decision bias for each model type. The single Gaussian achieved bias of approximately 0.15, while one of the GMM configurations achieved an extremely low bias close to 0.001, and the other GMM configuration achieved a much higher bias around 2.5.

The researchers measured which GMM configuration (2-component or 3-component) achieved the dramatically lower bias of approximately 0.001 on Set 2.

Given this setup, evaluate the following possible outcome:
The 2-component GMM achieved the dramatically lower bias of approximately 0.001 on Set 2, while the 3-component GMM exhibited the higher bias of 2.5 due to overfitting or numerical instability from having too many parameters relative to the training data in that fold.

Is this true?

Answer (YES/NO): YES